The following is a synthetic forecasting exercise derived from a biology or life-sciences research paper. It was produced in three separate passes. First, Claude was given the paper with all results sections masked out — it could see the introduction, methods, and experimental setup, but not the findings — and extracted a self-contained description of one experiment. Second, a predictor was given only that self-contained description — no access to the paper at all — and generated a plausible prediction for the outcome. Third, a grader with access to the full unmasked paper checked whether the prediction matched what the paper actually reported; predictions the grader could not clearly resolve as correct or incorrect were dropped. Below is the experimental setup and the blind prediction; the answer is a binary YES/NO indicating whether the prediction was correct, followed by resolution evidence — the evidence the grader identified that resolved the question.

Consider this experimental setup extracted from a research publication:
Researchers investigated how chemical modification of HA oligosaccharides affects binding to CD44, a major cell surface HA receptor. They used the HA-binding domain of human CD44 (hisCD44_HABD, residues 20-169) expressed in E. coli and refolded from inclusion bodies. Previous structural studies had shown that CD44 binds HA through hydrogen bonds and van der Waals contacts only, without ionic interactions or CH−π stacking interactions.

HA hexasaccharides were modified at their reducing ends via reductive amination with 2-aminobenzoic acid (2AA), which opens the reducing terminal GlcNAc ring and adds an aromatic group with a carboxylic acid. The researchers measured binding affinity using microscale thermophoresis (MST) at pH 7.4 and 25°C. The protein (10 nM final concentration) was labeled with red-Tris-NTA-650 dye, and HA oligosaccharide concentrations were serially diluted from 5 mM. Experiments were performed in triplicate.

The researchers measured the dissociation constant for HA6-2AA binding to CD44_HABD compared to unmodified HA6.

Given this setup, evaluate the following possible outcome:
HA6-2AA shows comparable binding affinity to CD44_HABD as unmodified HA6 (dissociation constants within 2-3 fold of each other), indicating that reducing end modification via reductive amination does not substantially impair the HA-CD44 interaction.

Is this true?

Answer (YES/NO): NO